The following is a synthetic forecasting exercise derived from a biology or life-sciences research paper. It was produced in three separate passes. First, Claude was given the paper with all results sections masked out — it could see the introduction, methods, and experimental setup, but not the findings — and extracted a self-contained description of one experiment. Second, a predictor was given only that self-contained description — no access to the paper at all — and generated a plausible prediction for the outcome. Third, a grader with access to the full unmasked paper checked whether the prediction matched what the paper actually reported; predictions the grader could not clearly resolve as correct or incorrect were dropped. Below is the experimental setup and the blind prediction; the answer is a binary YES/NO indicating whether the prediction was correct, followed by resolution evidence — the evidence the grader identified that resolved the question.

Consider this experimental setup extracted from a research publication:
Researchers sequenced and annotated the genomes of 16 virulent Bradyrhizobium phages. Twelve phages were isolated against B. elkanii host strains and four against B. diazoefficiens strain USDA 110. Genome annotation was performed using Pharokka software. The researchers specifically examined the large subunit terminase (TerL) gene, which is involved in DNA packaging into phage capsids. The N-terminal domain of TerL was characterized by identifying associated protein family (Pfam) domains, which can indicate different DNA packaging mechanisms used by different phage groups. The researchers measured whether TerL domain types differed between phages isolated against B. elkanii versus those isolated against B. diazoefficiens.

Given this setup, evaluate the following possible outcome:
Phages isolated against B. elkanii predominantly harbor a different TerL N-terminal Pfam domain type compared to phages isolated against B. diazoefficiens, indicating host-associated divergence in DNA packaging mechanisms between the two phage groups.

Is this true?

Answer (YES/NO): NO